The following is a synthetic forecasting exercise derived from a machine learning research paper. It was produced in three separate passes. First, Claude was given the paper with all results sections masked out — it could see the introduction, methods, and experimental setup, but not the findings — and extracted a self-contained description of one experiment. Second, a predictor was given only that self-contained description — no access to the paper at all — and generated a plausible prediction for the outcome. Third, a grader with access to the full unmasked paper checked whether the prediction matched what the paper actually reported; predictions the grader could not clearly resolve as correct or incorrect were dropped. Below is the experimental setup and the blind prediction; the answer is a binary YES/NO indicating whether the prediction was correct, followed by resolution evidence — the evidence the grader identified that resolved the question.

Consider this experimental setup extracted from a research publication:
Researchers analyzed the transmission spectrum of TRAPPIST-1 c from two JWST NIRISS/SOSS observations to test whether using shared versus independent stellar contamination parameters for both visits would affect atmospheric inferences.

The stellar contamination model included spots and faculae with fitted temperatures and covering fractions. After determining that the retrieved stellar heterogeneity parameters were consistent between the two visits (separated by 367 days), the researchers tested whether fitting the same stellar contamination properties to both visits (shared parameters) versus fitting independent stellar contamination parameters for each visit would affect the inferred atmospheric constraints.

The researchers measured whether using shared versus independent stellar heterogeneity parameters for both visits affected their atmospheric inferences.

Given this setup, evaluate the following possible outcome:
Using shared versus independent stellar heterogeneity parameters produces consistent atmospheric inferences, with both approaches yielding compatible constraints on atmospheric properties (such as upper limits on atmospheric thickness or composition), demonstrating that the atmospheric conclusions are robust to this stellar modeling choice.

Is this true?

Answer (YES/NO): YES